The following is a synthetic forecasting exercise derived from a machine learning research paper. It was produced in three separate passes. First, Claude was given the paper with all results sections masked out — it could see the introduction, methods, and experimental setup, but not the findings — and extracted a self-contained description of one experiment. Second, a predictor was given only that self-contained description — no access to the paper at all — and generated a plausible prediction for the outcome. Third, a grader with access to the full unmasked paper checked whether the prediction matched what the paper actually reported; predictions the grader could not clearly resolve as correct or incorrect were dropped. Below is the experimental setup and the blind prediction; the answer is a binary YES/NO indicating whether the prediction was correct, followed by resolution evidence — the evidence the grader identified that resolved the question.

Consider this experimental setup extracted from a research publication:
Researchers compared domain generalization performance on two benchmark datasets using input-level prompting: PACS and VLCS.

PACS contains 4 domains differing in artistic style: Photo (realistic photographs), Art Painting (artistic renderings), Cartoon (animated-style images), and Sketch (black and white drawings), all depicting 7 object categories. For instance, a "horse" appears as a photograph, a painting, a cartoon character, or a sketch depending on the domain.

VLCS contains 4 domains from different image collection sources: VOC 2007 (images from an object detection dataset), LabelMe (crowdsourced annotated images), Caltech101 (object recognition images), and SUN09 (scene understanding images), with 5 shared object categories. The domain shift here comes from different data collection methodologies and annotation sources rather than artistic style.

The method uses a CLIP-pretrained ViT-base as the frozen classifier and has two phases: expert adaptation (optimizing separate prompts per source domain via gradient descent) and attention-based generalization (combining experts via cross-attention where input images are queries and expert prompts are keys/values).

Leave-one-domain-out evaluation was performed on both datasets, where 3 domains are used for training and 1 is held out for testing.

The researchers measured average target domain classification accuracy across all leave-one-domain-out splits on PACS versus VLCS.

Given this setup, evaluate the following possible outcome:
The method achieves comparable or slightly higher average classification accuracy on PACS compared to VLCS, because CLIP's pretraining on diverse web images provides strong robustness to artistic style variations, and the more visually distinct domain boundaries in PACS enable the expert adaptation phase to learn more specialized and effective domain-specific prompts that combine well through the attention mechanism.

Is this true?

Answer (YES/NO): NO